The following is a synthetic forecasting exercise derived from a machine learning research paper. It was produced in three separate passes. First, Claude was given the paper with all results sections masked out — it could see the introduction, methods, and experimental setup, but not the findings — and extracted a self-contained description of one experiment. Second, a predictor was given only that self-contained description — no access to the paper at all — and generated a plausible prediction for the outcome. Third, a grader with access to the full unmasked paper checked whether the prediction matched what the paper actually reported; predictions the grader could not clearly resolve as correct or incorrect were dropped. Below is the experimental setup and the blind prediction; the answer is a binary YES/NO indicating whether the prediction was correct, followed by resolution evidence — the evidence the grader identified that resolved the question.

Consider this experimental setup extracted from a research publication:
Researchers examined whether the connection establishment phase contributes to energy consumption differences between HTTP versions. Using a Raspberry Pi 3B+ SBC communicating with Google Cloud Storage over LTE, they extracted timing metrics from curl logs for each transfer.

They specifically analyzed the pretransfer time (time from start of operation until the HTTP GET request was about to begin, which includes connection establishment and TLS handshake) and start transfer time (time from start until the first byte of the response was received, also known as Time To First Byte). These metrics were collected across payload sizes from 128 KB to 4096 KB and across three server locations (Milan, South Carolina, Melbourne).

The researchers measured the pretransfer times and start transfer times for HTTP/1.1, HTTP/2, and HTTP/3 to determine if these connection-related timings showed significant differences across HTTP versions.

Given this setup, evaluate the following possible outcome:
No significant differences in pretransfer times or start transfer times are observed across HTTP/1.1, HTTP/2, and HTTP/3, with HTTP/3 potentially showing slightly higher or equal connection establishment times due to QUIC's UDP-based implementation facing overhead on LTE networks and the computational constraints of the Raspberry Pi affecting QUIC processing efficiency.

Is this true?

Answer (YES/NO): YES